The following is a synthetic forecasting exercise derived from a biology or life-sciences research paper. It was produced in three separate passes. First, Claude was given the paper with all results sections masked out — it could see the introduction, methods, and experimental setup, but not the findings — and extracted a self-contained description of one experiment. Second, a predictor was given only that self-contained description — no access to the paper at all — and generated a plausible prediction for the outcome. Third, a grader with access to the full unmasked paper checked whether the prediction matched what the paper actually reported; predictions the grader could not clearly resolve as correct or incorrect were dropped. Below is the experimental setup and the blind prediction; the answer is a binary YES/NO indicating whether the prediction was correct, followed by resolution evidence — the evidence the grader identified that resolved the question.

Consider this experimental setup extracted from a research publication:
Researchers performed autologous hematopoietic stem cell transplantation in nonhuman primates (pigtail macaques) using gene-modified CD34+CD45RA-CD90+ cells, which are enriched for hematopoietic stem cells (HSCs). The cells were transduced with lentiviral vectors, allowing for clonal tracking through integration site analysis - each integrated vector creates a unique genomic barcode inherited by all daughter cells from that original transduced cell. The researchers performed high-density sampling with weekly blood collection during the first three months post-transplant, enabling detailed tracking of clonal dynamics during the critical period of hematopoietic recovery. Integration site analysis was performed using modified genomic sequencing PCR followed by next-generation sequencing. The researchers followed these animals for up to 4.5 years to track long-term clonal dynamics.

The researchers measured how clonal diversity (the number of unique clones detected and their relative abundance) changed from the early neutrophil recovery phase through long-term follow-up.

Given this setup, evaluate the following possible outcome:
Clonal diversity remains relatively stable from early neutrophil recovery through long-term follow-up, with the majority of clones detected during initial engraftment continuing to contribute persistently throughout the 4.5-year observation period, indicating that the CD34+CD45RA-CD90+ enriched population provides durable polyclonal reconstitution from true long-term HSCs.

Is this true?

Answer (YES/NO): NO